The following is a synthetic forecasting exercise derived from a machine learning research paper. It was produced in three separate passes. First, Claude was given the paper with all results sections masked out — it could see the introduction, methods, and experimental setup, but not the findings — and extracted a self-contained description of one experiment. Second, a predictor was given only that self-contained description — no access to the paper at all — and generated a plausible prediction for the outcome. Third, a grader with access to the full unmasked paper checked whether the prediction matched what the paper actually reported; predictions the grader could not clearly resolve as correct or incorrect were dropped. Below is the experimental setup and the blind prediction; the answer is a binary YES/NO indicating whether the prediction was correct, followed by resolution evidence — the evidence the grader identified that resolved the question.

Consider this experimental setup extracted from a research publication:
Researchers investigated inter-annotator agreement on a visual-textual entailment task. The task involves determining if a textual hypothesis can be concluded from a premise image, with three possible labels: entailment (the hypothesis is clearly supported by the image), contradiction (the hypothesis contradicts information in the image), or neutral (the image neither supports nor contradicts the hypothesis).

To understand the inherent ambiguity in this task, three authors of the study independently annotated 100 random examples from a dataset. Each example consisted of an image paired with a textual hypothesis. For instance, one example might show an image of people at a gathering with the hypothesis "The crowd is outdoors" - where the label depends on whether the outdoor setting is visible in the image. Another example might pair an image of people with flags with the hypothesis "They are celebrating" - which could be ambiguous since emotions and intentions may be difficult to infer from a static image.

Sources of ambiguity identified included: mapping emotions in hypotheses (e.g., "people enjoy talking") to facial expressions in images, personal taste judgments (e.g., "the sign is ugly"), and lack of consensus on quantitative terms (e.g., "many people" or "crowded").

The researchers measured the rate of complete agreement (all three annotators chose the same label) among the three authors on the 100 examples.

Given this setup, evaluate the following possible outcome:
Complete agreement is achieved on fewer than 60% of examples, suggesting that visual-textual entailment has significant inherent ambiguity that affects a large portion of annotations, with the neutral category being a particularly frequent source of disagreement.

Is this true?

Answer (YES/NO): YES